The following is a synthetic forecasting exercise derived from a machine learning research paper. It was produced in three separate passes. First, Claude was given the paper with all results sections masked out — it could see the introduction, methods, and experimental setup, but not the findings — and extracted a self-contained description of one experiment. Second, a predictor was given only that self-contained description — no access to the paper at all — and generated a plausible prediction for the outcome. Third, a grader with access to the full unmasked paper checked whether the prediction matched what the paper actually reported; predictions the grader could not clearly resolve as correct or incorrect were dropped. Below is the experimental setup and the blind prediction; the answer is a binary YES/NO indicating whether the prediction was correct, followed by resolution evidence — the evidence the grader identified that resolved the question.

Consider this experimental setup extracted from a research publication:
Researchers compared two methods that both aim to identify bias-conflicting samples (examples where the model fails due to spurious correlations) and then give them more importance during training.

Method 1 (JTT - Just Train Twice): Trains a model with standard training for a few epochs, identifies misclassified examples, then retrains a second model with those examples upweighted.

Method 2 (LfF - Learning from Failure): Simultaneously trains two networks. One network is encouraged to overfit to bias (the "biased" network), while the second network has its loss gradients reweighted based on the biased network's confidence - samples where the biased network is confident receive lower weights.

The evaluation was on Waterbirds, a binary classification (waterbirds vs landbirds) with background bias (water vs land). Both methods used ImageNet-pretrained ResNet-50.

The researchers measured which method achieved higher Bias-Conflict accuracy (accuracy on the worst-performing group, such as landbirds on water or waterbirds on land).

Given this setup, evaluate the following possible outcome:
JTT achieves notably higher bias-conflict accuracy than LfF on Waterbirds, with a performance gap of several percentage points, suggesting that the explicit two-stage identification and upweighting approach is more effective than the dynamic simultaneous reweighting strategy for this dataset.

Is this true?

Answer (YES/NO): YES